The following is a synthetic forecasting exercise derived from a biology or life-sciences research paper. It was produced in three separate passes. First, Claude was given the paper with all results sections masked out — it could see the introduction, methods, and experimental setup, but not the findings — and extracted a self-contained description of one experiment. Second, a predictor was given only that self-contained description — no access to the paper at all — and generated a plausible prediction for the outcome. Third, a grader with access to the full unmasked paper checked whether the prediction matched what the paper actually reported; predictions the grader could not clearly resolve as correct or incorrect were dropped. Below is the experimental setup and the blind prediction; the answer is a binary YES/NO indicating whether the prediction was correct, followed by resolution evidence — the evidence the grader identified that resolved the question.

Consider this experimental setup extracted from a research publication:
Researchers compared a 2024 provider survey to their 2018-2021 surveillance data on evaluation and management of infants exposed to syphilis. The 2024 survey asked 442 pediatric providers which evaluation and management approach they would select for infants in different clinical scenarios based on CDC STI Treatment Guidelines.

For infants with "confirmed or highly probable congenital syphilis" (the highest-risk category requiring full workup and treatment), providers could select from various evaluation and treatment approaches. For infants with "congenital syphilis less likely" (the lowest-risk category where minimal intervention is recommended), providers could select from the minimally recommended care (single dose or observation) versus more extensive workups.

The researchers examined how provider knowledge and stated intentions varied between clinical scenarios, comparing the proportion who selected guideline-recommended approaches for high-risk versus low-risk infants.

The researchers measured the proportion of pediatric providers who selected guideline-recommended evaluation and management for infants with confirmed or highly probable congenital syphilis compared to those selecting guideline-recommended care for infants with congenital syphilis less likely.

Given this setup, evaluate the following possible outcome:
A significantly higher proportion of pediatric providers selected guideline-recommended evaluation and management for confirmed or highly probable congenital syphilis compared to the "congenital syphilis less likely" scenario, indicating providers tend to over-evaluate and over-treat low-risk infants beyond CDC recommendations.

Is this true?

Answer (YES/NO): YES